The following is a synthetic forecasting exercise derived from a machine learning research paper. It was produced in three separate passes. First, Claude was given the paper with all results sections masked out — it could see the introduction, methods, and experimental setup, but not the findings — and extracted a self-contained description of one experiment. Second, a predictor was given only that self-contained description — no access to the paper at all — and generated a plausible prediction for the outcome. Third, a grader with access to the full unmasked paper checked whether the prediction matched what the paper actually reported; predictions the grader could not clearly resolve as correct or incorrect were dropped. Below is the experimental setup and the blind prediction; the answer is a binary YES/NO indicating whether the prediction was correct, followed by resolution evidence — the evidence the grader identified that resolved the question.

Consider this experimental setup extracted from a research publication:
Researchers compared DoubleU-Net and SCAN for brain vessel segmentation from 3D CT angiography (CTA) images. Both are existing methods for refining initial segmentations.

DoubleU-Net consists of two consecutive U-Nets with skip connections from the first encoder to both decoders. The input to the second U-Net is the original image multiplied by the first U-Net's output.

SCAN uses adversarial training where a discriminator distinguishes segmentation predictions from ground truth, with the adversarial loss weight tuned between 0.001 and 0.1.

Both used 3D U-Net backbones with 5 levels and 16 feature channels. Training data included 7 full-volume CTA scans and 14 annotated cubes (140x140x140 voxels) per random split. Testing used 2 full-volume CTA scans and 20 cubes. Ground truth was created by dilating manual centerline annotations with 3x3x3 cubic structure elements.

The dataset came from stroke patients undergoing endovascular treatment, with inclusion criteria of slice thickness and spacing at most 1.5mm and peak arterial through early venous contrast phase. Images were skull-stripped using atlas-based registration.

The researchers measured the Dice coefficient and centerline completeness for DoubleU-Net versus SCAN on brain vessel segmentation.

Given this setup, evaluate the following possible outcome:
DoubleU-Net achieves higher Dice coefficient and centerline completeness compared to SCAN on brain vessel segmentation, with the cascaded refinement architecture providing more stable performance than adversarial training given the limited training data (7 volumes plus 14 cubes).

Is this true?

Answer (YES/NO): YES